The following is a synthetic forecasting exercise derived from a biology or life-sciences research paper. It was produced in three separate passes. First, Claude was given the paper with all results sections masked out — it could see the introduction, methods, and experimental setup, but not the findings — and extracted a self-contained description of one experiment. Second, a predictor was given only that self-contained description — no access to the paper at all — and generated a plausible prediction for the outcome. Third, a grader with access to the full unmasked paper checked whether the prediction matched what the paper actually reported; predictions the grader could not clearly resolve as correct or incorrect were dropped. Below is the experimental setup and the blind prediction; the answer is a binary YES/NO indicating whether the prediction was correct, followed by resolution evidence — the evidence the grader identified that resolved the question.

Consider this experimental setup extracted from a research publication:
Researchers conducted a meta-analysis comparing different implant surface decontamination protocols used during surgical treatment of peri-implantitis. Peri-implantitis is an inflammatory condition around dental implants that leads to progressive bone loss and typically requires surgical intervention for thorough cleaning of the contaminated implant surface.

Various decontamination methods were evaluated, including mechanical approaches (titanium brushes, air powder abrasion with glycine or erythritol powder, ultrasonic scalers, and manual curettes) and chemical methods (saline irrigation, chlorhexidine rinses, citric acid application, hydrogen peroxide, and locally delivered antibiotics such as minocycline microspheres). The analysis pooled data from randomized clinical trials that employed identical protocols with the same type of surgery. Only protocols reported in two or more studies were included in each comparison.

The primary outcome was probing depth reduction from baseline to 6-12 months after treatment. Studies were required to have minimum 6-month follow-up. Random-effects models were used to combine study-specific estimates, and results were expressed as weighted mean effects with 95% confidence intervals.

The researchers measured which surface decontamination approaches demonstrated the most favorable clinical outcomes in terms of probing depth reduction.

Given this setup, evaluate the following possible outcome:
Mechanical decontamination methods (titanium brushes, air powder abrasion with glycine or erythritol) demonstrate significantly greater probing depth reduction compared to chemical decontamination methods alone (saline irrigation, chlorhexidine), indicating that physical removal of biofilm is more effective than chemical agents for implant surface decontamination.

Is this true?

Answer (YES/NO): NO